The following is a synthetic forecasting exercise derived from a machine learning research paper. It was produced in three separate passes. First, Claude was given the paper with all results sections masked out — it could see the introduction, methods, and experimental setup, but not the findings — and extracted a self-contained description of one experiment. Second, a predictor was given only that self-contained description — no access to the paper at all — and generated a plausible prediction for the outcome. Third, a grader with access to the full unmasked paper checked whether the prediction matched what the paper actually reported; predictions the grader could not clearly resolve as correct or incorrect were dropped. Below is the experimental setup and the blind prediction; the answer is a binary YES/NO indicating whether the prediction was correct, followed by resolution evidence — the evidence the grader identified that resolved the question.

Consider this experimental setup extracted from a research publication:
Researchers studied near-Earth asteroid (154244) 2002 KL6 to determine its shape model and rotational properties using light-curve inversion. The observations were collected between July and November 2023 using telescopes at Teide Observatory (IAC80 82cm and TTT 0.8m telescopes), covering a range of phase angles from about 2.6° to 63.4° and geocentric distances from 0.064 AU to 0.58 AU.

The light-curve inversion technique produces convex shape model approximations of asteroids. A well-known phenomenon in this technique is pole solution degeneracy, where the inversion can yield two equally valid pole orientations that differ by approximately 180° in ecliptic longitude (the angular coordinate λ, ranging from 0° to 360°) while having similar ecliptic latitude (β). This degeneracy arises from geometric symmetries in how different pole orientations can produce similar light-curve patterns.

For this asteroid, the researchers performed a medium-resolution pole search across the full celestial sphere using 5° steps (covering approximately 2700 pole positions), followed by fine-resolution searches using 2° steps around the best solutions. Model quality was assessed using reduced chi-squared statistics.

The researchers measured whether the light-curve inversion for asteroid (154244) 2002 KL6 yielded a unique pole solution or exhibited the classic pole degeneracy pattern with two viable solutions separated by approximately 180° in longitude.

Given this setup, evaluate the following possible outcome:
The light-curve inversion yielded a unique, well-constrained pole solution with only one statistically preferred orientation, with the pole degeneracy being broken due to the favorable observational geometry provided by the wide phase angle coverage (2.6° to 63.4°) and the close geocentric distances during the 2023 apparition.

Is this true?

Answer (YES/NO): NO